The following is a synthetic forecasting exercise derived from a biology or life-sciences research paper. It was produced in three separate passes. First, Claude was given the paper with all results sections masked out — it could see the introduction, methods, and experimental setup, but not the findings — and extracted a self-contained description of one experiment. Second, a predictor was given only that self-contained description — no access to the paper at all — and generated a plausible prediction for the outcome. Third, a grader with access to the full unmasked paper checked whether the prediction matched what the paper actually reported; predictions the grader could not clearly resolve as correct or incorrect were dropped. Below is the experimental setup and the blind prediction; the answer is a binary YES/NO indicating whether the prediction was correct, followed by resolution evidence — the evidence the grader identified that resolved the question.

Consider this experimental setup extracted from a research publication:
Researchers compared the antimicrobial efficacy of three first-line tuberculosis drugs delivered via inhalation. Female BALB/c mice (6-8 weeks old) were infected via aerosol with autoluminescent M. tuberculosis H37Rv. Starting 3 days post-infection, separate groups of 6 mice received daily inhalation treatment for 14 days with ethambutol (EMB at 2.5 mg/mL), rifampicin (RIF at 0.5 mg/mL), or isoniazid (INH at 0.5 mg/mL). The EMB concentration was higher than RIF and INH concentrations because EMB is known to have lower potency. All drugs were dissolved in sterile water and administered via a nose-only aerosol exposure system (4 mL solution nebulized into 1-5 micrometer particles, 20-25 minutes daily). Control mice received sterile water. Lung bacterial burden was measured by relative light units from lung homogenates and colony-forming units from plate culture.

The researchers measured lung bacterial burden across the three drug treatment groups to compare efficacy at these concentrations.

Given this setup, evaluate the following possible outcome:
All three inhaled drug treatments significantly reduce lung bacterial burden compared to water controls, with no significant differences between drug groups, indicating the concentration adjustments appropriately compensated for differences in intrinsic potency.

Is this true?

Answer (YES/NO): NO